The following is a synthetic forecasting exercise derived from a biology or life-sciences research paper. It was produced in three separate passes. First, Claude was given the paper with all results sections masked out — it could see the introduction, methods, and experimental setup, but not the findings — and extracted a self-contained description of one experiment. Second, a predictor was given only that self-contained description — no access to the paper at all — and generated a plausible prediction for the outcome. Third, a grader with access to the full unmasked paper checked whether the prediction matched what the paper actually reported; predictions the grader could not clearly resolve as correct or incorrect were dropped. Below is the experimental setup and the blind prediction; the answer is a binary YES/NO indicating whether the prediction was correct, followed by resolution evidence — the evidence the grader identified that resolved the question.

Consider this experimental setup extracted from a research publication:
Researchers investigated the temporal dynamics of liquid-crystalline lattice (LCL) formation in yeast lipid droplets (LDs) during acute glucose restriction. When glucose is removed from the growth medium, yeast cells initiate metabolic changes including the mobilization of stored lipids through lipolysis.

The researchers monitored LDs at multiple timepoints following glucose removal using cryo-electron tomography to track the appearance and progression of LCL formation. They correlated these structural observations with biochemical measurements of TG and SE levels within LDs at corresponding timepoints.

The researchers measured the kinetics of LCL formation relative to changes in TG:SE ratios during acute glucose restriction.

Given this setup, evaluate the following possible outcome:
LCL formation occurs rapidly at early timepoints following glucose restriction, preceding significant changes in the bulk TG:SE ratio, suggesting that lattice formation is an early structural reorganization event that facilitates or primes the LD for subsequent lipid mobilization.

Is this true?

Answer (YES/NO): NO